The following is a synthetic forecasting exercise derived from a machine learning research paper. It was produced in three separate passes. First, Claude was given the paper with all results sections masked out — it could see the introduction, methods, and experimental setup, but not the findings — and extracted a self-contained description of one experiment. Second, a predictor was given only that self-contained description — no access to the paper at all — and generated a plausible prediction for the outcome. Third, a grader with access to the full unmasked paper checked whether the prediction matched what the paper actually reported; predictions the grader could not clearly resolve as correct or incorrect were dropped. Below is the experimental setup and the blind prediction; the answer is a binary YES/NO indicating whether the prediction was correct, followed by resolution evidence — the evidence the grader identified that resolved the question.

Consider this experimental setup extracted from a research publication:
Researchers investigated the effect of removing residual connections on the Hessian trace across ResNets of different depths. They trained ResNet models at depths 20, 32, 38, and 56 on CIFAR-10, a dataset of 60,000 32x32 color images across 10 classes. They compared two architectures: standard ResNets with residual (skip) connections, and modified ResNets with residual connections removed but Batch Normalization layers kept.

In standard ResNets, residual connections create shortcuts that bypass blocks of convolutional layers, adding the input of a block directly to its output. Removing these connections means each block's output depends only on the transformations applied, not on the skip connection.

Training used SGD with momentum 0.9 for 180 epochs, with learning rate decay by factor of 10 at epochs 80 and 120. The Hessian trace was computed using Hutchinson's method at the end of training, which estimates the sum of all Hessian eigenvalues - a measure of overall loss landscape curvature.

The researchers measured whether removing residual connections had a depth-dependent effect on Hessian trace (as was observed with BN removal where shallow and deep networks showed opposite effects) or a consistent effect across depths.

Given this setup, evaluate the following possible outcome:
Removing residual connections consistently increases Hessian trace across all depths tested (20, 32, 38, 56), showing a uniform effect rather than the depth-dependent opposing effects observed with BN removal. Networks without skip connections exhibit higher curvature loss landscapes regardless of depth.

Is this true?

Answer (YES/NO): YES